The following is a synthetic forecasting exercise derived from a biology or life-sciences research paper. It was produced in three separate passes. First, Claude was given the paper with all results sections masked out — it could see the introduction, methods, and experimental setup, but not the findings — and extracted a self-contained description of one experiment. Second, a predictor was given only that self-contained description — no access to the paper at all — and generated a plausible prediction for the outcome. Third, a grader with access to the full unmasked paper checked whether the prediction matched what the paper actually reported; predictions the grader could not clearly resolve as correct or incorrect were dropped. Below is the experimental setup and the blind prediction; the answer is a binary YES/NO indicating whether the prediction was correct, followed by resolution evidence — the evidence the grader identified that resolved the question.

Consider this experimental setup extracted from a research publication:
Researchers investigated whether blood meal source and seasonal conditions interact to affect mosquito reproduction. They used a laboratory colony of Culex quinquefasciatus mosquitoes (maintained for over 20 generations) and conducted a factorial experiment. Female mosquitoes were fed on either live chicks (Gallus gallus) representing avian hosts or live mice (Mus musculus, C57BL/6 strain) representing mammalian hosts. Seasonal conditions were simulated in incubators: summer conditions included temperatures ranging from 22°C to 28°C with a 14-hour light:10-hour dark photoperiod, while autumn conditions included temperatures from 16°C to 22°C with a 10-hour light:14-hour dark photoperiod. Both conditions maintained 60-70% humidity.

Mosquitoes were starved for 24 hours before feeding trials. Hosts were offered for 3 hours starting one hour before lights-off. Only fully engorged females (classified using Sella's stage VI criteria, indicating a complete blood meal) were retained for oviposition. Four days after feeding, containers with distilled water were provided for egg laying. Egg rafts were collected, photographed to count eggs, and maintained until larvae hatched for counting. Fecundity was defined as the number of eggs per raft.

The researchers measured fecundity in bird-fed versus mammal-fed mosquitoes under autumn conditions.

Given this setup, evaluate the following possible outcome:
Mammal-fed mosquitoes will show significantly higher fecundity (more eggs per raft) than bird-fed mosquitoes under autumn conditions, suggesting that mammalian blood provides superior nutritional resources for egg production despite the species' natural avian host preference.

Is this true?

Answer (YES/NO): NO